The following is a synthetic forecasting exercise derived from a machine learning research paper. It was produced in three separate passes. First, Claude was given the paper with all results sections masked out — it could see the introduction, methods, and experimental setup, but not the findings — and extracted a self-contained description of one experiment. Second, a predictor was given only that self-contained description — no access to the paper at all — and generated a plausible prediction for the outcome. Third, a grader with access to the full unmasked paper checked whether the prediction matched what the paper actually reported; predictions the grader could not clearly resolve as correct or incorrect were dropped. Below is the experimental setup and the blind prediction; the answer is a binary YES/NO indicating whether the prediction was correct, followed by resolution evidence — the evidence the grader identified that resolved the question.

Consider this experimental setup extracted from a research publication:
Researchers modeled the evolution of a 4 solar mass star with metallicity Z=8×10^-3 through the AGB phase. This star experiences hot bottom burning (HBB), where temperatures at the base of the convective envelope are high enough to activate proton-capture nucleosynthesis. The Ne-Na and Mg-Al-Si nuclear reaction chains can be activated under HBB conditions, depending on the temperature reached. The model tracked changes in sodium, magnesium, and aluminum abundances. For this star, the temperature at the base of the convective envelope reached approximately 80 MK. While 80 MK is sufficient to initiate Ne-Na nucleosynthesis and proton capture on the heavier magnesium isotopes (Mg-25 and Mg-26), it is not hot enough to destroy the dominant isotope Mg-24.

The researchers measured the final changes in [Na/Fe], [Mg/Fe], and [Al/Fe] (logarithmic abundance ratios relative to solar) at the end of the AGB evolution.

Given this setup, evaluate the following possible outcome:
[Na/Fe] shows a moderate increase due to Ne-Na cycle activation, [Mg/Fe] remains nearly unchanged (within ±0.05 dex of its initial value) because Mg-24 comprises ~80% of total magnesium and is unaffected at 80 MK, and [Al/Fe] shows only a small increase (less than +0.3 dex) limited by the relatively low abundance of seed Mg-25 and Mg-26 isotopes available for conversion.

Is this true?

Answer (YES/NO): NO